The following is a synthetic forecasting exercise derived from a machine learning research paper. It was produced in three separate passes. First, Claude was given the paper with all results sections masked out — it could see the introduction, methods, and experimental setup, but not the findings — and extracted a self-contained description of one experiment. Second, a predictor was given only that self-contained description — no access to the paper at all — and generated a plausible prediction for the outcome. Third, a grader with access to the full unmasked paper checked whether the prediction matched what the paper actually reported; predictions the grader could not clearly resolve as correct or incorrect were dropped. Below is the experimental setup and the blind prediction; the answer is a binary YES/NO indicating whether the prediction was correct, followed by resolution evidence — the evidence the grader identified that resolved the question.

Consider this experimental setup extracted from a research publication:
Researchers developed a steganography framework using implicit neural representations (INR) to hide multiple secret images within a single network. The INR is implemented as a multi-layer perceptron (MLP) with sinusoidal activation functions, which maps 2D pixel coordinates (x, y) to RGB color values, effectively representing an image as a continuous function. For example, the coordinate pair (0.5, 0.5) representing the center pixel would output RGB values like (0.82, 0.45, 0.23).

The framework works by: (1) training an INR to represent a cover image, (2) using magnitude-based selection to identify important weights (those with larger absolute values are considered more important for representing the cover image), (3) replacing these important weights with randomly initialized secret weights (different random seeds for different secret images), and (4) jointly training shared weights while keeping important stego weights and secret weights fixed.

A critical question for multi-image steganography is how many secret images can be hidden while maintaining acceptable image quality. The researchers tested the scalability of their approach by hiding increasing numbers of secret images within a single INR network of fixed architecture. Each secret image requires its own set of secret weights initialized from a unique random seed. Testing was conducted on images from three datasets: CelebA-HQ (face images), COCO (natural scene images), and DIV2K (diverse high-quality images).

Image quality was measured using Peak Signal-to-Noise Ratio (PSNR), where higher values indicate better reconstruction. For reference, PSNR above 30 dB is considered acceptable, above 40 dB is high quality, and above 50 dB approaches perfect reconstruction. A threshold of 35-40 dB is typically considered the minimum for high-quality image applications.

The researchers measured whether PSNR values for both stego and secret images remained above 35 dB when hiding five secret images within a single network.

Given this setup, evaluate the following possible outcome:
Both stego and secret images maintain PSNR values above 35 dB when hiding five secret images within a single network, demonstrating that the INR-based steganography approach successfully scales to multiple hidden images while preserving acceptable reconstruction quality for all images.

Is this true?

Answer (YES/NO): YES